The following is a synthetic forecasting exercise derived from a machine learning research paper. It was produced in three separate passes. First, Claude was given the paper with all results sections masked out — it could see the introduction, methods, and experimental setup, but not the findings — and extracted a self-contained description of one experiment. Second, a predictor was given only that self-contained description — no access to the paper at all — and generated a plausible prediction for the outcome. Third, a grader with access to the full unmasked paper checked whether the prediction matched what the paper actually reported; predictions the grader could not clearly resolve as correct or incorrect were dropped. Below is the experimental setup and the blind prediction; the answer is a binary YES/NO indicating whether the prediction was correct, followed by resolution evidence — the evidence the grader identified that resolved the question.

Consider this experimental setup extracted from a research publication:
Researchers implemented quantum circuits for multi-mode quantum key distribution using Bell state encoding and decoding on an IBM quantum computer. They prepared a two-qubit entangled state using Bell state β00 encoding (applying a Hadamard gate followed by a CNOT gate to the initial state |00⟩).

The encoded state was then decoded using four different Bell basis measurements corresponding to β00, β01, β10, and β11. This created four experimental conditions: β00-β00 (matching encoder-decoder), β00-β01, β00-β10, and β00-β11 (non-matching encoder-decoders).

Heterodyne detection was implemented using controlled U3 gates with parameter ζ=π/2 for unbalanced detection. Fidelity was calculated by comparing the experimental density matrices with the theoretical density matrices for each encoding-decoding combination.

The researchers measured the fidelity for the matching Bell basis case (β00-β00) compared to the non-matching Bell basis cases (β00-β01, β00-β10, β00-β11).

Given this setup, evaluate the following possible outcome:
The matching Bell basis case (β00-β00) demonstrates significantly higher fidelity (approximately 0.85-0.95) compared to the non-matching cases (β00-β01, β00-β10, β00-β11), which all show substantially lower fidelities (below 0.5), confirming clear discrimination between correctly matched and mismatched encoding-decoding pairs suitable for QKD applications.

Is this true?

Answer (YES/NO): NO